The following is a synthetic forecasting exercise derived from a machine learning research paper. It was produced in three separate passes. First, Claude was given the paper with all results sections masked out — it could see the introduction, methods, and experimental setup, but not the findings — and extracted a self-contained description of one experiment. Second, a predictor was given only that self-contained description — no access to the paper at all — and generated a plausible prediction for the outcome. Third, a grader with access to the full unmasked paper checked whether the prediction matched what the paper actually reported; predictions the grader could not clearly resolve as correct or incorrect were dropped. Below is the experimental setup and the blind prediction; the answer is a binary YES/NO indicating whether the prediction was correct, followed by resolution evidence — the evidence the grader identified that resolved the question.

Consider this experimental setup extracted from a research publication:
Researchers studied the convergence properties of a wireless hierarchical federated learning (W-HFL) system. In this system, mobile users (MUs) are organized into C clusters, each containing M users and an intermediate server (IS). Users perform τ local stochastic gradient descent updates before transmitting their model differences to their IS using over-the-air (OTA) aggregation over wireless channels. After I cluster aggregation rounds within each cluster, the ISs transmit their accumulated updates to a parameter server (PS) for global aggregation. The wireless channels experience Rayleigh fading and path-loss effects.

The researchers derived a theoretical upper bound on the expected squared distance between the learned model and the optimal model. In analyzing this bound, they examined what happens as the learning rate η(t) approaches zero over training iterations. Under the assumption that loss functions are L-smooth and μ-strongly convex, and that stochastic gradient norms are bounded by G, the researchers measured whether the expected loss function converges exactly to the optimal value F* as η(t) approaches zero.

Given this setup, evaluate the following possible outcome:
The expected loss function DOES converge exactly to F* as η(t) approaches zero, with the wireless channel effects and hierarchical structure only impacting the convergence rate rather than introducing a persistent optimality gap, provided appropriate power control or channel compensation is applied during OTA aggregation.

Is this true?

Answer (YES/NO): NO